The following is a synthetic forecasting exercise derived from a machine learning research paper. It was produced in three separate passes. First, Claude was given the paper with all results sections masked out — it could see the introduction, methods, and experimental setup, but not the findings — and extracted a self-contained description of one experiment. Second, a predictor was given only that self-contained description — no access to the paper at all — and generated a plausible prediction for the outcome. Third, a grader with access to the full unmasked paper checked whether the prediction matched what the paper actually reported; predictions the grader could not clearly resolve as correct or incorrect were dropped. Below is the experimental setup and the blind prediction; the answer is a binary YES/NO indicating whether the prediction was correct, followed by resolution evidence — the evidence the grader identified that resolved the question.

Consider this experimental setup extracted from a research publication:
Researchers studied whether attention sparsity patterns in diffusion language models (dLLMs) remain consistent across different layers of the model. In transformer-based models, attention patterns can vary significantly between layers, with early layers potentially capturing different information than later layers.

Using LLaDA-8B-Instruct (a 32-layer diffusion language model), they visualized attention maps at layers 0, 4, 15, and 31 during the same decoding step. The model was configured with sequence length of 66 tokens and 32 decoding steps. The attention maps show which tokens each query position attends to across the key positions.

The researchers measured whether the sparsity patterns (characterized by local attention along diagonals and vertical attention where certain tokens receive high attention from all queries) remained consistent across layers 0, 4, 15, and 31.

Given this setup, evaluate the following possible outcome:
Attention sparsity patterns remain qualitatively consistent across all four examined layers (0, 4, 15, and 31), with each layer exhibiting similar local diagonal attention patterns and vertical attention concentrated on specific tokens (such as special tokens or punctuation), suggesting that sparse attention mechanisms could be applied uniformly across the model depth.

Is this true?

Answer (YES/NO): YES